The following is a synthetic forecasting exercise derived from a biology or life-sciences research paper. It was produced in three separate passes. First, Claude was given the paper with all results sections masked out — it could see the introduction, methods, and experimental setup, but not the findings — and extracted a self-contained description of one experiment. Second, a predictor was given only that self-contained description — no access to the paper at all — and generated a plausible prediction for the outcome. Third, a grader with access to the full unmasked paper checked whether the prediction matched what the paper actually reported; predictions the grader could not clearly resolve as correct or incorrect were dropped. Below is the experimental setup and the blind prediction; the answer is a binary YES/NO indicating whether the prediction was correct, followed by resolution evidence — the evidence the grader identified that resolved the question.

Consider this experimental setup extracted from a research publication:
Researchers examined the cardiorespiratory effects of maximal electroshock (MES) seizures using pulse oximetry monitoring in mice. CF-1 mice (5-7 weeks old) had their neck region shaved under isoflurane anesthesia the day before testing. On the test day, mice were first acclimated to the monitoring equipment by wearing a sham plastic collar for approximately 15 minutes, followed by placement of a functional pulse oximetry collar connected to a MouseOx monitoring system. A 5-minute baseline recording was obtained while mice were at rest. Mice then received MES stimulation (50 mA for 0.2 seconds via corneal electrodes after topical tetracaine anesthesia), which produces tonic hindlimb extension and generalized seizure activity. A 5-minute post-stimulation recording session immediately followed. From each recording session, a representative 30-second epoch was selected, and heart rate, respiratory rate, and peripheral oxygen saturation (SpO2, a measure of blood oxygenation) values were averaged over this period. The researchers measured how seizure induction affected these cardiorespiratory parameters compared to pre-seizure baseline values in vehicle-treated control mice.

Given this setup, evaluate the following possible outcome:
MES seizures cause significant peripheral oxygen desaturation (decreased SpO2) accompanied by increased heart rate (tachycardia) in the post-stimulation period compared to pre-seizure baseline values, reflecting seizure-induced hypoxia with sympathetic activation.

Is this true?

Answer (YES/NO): NO